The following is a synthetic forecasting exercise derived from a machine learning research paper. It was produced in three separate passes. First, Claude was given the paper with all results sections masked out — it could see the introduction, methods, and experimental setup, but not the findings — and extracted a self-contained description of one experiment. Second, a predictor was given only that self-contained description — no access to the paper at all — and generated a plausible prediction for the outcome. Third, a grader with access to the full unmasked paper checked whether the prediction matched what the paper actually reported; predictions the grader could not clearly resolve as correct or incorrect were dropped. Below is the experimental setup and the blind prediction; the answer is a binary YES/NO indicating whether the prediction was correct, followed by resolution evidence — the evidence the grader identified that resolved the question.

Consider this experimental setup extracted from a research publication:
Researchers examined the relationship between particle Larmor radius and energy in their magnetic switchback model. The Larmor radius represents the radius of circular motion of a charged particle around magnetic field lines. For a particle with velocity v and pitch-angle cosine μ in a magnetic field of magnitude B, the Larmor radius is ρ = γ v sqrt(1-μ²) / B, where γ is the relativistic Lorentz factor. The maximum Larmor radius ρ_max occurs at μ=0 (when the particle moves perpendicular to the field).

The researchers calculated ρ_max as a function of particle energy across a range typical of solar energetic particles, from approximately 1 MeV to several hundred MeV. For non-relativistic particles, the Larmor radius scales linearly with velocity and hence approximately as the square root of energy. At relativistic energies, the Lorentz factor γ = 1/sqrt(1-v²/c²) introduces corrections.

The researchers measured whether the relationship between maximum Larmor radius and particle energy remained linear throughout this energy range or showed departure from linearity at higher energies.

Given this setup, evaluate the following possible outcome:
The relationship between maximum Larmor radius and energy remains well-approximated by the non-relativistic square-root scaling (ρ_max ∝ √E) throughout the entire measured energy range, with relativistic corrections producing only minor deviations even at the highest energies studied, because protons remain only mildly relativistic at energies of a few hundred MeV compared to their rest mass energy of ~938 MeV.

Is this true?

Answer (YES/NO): NO